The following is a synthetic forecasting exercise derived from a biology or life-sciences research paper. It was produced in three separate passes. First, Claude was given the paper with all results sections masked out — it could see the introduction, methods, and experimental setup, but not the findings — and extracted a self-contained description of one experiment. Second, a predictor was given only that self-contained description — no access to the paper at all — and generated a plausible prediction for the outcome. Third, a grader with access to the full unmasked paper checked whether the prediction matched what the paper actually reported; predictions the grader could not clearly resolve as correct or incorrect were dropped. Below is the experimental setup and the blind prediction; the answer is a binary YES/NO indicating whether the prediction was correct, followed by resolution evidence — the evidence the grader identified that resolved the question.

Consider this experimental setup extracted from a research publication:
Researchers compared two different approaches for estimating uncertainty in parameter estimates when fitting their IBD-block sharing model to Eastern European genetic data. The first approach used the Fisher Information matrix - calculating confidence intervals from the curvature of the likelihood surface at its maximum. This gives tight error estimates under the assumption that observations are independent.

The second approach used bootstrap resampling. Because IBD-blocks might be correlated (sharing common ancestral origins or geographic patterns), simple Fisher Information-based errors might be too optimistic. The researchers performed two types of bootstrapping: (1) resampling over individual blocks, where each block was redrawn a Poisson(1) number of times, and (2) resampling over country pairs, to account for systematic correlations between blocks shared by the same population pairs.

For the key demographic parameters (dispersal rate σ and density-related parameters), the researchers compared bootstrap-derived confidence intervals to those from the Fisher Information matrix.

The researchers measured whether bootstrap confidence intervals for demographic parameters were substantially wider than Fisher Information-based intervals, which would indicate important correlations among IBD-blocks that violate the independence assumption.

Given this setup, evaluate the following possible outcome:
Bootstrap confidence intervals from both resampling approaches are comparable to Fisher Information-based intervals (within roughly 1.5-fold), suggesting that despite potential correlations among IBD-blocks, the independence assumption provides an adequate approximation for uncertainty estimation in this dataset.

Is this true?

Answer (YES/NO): NO